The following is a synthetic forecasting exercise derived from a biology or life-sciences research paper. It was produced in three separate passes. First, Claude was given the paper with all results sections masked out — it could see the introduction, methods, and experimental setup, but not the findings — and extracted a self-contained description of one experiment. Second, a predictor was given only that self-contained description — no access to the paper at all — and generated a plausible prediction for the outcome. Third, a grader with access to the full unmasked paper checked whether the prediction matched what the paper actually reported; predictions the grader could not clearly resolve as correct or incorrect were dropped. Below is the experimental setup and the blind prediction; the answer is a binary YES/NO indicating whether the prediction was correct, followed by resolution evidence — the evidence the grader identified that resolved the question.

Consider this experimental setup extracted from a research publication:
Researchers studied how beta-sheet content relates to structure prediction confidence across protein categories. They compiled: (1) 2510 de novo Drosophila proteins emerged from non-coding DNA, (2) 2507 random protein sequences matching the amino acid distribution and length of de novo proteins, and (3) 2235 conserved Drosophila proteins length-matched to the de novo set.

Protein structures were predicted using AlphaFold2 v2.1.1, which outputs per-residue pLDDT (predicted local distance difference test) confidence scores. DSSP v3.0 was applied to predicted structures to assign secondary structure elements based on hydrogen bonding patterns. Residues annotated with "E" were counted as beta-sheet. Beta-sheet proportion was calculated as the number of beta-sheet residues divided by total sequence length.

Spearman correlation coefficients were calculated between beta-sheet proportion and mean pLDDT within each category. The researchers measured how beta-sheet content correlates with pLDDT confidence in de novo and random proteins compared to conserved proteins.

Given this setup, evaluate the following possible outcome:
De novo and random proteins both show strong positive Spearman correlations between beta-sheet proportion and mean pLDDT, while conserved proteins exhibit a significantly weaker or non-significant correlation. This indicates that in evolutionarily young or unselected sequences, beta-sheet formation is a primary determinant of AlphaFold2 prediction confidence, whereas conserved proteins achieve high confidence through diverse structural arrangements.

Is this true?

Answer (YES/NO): NO